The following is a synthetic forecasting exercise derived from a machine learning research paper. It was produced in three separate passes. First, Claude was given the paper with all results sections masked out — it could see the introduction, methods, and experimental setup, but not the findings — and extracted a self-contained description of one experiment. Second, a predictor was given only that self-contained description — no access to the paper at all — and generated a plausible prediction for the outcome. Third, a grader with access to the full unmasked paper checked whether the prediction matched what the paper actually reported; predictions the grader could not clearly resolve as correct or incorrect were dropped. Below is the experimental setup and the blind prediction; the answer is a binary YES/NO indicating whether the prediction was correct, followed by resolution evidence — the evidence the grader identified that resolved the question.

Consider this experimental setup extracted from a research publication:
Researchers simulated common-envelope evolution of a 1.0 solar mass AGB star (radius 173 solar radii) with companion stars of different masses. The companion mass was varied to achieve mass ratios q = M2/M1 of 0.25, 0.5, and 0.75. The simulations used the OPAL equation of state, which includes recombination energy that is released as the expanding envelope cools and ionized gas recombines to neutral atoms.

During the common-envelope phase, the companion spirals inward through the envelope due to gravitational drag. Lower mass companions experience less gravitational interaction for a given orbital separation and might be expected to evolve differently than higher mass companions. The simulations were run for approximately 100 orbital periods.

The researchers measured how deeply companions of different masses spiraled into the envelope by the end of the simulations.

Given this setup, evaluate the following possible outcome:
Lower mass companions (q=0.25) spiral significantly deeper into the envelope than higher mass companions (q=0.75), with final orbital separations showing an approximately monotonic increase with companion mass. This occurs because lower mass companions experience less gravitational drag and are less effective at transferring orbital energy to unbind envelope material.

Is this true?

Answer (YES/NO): YES